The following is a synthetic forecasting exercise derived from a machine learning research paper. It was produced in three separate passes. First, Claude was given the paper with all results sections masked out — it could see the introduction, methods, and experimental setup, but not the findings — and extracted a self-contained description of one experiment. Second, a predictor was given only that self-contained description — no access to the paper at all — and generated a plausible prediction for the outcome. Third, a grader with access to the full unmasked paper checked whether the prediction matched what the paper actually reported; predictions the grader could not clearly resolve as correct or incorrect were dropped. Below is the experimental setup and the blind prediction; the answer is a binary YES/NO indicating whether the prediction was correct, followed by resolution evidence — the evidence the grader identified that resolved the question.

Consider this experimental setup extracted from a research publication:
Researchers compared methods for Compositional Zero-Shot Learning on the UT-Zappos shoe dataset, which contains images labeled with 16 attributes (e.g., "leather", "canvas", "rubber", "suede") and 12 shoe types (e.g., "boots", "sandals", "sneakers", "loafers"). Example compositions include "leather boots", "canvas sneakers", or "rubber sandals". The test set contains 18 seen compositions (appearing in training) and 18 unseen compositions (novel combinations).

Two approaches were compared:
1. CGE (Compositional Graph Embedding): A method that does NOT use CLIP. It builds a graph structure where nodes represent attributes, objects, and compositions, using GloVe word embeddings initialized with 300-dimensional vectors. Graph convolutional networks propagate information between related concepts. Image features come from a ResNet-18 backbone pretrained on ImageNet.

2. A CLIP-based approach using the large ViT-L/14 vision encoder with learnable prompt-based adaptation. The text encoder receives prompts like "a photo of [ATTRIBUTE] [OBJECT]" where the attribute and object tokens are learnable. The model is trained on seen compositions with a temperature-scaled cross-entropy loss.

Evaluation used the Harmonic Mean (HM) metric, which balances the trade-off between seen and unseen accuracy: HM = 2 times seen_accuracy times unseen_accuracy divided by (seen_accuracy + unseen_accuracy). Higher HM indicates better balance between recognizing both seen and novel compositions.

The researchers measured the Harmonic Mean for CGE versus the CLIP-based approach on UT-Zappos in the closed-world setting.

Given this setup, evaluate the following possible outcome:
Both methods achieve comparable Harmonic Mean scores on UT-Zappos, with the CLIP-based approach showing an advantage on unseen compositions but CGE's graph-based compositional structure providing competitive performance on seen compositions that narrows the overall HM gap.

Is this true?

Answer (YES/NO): NO